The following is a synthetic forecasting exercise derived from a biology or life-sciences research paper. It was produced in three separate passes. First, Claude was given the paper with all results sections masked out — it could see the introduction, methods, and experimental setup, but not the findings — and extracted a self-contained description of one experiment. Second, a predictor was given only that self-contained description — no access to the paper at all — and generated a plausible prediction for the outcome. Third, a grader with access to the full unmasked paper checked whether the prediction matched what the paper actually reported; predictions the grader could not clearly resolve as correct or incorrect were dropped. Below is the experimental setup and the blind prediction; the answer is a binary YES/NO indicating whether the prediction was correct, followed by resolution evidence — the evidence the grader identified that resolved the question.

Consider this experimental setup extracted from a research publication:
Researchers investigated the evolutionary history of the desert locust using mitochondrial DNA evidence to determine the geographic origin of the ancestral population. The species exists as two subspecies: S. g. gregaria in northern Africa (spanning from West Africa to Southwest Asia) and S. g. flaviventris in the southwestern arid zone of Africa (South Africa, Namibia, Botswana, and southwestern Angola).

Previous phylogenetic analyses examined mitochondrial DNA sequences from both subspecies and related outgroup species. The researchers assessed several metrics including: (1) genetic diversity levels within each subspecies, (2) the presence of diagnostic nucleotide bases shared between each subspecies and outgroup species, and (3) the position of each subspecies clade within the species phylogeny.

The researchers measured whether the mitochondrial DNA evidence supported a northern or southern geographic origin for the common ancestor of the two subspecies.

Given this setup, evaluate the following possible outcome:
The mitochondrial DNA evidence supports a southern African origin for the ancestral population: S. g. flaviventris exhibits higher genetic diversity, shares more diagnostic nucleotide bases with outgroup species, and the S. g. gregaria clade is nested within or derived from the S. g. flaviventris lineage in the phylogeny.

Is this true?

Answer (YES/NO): NO